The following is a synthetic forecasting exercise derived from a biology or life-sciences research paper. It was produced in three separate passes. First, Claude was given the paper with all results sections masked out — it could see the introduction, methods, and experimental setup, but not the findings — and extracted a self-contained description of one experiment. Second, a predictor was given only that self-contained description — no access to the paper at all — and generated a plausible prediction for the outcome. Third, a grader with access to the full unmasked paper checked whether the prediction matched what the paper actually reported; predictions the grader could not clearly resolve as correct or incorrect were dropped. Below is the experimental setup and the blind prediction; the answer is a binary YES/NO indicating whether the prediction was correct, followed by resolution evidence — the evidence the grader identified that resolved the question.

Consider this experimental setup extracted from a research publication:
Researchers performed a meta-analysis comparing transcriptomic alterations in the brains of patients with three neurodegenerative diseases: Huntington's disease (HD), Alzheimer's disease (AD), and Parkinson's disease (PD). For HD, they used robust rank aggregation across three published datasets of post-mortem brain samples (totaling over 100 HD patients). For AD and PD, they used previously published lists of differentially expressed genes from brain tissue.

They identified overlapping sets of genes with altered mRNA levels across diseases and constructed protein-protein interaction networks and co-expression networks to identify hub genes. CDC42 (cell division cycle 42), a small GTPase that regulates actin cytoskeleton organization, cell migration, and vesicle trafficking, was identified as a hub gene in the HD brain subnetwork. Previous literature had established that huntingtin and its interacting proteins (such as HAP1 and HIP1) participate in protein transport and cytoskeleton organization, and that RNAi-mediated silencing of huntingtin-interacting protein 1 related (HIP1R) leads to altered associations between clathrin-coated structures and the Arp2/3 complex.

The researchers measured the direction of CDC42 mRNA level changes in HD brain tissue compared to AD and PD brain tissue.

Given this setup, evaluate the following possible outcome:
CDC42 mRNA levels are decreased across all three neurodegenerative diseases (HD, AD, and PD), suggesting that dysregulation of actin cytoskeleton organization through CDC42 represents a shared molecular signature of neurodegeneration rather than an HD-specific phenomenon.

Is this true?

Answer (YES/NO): NO